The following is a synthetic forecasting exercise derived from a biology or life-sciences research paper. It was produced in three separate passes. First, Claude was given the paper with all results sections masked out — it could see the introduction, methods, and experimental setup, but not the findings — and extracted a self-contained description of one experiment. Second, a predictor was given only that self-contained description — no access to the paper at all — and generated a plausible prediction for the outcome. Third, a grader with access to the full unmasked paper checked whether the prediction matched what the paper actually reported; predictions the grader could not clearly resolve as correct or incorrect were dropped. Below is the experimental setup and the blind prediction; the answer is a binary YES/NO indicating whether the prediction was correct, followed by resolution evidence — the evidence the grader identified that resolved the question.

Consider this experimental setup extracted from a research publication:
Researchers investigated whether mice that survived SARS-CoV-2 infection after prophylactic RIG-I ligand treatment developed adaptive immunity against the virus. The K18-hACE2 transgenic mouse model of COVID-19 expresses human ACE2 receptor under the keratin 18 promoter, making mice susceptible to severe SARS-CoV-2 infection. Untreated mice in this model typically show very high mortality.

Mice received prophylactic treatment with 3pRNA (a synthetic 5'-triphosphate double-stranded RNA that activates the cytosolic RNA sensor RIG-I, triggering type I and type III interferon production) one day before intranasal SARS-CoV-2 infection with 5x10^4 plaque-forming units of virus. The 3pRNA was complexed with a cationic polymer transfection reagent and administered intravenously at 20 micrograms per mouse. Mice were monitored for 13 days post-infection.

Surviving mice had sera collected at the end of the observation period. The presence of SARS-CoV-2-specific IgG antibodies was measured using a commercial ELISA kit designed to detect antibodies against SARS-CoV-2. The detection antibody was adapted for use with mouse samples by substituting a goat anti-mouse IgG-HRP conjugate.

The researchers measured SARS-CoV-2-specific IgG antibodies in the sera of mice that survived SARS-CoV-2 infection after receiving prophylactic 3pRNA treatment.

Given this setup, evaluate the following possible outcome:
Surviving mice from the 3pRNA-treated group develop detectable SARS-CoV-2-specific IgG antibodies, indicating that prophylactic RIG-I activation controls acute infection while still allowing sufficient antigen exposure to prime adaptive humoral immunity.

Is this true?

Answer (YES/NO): YES